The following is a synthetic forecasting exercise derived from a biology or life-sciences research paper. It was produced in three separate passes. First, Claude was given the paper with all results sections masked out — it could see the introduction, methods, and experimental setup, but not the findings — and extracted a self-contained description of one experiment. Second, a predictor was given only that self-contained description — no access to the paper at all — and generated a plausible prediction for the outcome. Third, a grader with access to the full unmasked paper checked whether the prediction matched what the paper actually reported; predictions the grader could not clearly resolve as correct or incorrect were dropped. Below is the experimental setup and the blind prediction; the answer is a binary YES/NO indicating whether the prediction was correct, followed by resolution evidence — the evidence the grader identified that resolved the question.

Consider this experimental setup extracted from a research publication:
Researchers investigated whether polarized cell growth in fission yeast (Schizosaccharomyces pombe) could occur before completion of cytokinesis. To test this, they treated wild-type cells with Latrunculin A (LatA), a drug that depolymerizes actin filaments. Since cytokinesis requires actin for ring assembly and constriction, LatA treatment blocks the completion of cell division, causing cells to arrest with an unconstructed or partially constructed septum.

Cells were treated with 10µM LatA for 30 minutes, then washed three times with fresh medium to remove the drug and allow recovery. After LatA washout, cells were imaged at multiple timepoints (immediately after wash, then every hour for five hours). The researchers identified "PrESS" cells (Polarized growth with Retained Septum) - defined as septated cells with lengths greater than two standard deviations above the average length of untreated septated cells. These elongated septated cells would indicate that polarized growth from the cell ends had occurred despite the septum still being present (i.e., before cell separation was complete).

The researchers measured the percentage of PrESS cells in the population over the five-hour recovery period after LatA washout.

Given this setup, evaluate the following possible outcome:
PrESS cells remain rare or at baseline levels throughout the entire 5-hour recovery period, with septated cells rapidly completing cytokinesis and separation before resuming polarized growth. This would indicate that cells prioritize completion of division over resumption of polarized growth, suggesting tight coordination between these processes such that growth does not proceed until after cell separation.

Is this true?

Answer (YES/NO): NO